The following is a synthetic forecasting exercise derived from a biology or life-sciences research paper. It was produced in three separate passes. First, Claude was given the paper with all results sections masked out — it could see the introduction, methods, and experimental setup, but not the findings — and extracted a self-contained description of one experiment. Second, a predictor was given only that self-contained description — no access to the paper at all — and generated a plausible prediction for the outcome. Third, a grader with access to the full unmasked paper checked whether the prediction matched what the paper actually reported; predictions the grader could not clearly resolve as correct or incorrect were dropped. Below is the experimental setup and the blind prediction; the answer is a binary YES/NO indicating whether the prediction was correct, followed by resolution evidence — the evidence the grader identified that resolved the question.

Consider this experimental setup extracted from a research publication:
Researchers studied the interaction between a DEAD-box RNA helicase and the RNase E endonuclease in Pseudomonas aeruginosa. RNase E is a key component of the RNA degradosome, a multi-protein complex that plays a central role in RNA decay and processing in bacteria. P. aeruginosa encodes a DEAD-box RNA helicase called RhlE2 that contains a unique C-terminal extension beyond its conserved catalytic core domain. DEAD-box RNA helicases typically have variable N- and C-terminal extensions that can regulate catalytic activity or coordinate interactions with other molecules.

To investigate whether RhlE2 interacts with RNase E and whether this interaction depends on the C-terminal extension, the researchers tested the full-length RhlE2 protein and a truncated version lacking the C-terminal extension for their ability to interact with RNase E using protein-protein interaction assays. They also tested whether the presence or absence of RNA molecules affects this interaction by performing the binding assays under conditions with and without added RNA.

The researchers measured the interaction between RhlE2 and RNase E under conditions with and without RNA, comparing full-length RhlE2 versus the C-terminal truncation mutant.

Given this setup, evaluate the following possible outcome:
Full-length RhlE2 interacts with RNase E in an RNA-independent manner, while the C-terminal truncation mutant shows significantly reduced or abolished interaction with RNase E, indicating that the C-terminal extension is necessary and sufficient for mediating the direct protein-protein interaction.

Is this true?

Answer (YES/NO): NO